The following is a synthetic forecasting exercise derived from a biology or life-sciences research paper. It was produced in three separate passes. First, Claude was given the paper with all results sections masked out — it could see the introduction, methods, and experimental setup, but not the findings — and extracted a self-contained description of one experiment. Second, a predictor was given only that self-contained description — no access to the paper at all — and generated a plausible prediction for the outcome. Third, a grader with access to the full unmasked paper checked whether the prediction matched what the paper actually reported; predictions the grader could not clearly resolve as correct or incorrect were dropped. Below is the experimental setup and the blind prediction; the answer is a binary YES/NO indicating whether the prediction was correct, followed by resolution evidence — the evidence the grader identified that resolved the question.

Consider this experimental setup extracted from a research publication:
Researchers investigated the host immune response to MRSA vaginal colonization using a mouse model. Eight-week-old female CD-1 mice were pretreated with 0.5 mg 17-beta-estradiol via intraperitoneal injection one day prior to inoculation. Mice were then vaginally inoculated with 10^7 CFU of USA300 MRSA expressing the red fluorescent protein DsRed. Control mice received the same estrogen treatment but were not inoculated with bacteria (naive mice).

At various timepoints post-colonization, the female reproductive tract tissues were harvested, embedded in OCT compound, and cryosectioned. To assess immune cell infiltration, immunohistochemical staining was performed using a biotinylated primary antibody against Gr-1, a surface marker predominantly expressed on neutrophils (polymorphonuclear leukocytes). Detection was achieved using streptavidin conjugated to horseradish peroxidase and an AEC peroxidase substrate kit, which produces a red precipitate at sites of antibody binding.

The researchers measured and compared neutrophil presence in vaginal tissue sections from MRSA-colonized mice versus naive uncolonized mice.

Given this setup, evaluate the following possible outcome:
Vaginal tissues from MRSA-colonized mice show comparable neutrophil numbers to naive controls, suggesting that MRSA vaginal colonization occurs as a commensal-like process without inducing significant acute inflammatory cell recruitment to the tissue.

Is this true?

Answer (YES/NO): NO